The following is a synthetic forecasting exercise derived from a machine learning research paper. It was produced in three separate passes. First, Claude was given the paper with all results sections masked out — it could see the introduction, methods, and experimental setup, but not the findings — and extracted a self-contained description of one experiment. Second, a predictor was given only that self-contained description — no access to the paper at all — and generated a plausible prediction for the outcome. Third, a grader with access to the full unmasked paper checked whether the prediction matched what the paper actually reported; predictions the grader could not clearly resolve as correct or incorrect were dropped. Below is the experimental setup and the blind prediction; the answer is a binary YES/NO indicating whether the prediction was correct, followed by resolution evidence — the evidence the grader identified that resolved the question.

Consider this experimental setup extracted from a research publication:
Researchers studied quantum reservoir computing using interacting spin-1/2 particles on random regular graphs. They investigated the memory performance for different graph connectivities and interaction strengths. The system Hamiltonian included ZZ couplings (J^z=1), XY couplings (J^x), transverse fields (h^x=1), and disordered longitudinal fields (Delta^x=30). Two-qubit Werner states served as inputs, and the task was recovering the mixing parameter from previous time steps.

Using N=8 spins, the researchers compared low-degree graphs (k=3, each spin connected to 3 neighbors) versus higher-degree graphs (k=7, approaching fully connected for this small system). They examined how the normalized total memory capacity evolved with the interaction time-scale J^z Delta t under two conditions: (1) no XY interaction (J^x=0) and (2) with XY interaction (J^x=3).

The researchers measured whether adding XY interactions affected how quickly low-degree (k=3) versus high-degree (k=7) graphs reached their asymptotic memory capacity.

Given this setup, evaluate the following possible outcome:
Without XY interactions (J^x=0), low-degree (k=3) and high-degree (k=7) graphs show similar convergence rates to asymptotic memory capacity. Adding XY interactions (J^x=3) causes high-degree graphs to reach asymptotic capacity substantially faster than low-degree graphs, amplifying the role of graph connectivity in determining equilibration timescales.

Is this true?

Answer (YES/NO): NO